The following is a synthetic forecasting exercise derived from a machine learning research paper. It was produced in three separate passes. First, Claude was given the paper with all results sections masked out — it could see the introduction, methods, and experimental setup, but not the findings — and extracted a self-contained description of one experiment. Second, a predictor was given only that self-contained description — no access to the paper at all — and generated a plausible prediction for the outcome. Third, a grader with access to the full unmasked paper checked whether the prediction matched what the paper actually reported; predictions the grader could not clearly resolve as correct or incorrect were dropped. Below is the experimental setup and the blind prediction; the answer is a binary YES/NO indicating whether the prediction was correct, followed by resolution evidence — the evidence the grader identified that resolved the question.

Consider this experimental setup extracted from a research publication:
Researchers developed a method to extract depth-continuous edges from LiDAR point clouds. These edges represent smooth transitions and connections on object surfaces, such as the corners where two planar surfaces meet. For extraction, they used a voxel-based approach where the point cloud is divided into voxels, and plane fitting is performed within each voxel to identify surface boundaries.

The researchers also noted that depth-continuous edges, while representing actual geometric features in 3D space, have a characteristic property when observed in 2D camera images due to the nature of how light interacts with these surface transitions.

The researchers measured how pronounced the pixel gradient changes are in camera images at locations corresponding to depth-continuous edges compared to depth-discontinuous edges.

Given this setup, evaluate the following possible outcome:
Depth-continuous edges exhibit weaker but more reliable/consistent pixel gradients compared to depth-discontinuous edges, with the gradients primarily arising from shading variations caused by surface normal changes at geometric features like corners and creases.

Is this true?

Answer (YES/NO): NO